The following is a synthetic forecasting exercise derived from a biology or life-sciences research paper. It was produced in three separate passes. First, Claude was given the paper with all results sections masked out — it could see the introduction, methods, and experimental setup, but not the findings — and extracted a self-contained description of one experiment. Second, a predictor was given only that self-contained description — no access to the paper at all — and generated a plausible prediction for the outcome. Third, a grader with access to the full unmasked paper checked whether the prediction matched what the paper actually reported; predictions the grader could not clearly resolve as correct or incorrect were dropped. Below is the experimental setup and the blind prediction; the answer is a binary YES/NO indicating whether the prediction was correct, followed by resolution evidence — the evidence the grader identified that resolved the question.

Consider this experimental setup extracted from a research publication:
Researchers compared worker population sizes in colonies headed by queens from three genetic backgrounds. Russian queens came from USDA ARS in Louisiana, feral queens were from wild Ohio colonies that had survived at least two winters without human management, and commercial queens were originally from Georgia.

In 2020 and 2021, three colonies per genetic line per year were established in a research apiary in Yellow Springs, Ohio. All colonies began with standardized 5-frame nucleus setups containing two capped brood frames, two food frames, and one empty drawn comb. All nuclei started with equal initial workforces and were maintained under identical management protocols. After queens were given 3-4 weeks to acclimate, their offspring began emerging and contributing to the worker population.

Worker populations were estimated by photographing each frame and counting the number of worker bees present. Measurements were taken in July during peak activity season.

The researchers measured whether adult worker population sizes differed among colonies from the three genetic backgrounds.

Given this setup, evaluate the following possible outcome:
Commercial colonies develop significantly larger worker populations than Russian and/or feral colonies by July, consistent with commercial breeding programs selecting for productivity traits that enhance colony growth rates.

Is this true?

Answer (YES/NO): NO